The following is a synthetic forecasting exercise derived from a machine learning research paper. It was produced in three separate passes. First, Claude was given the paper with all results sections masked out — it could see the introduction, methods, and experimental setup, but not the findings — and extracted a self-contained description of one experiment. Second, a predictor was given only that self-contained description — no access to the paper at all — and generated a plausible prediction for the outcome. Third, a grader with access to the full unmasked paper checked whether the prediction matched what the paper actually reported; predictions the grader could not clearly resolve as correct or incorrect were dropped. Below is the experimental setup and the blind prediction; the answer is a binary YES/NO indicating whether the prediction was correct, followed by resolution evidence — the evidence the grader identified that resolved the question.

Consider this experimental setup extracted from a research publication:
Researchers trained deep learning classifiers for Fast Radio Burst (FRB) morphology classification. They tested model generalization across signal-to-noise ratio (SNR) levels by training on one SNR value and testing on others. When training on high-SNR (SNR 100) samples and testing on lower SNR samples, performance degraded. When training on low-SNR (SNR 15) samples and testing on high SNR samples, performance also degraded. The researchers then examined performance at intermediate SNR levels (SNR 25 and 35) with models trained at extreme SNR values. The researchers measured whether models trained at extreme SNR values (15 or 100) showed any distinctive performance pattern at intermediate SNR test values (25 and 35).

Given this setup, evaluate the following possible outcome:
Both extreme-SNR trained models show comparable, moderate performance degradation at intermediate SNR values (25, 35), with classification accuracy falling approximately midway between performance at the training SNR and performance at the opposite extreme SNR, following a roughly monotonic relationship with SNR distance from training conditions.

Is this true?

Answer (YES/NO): NO